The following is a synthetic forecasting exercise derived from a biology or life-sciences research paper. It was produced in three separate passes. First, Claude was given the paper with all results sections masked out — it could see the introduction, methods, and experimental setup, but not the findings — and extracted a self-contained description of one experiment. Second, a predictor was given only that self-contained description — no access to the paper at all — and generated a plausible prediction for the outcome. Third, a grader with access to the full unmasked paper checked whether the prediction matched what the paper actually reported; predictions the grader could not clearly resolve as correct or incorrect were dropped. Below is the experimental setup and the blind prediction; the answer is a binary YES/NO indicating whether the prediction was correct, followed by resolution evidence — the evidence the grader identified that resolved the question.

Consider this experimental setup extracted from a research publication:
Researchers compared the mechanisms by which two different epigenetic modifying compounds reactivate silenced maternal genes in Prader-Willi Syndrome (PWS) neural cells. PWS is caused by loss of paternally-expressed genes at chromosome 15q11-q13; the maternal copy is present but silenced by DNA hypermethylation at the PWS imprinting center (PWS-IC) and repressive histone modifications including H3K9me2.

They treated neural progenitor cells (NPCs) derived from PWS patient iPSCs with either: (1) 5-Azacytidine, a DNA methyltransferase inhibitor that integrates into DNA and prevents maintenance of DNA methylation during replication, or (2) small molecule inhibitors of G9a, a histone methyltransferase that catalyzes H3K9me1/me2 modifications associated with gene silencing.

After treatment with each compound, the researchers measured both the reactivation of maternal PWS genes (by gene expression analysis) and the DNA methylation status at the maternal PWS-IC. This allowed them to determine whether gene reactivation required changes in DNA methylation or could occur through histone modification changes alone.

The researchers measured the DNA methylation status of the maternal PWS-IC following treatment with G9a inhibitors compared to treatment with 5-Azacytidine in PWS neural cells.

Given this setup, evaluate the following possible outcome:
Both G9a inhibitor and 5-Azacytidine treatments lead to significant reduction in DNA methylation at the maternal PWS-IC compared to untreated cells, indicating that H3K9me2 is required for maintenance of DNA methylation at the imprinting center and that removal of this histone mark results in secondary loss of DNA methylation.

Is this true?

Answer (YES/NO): NO